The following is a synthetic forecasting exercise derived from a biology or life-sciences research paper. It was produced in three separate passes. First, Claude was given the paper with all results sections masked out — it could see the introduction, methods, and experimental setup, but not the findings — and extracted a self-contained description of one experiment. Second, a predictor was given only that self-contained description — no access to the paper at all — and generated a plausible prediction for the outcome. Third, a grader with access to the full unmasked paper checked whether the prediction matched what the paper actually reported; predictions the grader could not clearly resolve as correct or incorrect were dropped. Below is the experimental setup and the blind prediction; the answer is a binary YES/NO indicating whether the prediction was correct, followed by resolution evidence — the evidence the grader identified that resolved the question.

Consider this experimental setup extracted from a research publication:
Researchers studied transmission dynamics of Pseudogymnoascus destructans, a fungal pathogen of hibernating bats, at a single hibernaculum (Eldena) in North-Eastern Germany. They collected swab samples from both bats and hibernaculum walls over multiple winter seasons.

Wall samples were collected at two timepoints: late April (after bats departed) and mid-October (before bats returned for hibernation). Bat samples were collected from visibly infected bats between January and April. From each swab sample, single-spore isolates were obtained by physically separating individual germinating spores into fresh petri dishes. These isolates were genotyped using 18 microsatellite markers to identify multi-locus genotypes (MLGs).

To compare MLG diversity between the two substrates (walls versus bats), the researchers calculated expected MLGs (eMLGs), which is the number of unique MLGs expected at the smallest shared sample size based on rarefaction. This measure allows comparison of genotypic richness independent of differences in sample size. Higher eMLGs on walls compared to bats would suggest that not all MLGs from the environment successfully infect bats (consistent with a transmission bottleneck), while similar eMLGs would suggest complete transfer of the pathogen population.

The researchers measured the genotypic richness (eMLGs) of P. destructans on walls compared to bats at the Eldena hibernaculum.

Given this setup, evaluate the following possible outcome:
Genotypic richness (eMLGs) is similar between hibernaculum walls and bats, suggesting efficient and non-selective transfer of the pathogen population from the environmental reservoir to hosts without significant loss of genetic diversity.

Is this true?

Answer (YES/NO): NO